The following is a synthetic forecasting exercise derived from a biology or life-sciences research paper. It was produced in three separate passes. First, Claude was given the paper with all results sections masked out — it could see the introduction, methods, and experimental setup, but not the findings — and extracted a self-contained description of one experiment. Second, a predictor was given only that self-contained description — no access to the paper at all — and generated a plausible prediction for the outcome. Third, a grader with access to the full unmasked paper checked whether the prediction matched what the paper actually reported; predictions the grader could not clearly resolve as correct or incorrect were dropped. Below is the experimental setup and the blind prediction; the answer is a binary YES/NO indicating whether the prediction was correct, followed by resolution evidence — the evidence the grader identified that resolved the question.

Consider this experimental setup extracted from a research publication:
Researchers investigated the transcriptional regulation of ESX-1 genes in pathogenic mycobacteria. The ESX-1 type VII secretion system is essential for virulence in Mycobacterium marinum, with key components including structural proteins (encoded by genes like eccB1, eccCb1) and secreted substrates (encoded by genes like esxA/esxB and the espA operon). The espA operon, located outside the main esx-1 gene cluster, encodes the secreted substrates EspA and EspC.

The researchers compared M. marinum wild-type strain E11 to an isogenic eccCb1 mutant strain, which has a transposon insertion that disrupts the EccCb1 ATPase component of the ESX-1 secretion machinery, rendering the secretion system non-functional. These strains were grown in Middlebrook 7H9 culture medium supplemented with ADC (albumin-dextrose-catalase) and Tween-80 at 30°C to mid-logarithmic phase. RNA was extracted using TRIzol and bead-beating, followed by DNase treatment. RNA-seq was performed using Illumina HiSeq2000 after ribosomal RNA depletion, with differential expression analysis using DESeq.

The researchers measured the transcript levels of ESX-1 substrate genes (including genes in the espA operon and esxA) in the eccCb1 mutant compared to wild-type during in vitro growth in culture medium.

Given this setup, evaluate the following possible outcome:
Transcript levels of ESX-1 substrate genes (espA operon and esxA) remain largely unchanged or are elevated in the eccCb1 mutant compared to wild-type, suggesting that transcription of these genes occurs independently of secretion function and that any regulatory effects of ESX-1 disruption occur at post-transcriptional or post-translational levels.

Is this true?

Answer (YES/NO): NO